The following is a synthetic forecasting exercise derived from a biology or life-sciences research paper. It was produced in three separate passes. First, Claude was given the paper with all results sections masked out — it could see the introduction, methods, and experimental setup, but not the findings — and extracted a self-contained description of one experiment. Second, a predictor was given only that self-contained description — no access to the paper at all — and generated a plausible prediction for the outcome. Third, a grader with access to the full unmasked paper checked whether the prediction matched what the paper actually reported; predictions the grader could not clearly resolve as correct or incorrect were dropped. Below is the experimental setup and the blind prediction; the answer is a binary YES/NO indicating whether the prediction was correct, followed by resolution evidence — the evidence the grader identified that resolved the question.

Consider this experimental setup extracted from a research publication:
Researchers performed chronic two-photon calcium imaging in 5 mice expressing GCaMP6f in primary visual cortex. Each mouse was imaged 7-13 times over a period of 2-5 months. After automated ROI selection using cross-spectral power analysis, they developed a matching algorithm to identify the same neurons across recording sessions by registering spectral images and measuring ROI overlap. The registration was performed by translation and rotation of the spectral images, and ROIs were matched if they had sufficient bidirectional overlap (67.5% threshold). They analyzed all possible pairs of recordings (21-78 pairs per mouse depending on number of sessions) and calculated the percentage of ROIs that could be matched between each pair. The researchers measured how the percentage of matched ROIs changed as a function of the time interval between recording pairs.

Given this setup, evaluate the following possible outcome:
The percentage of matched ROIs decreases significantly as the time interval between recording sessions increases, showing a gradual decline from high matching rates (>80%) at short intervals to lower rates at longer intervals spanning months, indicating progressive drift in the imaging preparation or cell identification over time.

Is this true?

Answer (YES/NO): NO